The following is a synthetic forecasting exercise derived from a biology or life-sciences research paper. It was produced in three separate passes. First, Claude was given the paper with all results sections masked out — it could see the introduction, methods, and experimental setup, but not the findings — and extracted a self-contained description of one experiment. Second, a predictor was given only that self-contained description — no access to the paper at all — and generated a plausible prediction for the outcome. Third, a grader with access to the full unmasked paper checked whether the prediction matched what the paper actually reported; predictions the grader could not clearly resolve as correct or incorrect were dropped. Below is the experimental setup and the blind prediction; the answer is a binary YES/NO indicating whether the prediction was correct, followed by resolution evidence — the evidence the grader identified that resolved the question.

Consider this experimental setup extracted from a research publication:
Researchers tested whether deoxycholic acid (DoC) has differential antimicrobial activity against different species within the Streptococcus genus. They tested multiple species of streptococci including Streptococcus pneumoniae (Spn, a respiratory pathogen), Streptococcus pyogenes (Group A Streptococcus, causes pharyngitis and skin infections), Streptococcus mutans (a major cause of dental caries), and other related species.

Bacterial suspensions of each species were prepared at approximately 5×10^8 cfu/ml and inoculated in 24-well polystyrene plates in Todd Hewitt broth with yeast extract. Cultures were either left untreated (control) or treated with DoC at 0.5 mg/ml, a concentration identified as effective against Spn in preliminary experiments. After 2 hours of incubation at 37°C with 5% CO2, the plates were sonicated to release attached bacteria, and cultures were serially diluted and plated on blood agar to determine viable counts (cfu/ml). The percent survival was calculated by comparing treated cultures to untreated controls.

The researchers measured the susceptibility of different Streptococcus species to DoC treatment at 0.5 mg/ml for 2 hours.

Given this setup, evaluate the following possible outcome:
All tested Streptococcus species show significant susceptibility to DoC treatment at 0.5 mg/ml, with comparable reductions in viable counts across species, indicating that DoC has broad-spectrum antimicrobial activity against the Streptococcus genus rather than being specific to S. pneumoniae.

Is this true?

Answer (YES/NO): NO